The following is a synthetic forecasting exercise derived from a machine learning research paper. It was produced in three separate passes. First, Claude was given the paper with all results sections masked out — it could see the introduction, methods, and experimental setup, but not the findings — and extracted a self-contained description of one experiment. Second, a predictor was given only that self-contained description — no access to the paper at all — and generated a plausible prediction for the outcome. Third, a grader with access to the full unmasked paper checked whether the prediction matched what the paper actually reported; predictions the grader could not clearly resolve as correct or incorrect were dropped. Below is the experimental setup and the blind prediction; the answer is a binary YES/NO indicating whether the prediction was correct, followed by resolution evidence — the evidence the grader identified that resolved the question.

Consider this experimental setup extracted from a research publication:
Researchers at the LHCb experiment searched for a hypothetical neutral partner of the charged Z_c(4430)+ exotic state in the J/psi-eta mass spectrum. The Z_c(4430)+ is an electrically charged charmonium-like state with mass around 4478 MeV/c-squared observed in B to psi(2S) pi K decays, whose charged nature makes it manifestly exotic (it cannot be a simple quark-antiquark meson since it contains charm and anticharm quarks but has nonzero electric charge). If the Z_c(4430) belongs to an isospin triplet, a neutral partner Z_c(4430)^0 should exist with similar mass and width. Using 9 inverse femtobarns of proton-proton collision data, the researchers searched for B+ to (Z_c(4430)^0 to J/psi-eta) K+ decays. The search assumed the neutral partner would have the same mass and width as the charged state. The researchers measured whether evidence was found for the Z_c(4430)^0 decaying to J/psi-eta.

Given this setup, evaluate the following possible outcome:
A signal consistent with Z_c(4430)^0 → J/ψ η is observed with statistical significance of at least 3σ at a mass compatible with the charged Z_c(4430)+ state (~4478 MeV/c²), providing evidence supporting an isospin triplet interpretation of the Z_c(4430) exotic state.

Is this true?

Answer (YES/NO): NO